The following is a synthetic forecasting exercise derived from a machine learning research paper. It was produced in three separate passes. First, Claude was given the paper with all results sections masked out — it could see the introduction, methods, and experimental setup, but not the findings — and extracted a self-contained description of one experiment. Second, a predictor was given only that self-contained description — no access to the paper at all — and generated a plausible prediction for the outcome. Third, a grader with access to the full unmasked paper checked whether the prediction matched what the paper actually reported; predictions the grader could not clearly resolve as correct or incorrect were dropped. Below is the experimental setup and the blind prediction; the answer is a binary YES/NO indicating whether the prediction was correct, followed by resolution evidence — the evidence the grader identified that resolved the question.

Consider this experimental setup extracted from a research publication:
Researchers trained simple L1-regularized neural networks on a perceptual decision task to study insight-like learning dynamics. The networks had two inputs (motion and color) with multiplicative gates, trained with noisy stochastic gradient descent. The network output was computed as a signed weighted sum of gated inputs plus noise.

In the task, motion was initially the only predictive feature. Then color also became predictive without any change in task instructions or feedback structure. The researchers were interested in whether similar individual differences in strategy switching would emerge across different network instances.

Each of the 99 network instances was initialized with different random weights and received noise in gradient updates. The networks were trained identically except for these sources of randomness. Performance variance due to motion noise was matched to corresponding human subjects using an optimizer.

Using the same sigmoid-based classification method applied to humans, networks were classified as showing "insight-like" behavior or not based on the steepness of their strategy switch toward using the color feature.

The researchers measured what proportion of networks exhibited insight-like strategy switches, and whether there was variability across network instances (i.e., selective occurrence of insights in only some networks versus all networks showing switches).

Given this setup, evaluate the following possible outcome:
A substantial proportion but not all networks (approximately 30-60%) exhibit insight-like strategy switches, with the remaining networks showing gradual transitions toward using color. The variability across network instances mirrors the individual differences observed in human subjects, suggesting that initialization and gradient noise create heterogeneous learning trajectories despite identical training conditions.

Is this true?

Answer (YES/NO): YES